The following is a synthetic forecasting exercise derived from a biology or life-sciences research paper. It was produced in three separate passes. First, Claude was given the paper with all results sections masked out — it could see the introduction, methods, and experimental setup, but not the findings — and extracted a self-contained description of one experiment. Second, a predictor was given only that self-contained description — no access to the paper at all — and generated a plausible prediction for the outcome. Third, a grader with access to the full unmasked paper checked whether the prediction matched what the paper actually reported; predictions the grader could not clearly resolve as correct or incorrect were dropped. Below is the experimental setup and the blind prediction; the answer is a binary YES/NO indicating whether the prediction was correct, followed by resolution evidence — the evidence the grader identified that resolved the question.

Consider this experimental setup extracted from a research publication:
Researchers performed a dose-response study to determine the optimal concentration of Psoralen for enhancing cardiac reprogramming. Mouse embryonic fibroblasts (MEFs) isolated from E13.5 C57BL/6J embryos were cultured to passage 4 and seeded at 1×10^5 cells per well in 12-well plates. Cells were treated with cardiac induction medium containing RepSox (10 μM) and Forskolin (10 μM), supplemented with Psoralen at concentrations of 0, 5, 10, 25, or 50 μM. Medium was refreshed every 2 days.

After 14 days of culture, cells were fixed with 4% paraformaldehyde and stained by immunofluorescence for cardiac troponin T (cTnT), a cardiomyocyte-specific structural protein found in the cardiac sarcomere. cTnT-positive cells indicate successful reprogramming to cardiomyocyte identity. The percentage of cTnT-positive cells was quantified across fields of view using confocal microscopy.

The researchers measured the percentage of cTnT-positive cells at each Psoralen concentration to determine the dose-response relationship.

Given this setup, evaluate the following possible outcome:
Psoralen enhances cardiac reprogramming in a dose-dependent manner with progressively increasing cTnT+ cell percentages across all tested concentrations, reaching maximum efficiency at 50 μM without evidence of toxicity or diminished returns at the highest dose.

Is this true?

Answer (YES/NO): NO